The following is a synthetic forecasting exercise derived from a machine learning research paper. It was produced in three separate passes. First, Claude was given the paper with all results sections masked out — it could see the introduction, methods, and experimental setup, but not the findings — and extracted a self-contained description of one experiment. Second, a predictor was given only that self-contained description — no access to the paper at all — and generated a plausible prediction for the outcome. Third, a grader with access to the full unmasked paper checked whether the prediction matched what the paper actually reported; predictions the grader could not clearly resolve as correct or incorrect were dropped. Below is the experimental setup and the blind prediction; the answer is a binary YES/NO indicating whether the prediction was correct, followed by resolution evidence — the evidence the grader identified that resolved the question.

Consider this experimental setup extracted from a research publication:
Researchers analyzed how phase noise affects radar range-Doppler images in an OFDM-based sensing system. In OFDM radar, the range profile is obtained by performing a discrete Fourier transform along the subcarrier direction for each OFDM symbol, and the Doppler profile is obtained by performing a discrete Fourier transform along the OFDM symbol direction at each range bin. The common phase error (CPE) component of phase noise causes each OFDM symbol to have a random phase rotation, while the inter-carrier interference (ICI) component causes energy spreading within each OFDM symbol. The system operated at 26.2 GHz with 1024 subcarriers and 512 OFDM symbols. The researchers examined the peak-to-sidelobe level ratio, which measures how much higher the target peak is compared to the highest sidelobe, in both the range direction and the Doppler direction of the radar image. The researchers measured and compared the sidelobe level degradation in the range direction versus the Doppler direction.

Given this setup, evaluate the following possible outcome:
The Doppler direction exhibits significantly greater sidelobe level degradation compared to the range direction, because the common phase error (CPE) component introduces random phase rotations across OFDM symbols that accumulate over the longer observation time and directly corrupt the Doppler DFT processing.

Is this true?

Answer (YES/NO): YES